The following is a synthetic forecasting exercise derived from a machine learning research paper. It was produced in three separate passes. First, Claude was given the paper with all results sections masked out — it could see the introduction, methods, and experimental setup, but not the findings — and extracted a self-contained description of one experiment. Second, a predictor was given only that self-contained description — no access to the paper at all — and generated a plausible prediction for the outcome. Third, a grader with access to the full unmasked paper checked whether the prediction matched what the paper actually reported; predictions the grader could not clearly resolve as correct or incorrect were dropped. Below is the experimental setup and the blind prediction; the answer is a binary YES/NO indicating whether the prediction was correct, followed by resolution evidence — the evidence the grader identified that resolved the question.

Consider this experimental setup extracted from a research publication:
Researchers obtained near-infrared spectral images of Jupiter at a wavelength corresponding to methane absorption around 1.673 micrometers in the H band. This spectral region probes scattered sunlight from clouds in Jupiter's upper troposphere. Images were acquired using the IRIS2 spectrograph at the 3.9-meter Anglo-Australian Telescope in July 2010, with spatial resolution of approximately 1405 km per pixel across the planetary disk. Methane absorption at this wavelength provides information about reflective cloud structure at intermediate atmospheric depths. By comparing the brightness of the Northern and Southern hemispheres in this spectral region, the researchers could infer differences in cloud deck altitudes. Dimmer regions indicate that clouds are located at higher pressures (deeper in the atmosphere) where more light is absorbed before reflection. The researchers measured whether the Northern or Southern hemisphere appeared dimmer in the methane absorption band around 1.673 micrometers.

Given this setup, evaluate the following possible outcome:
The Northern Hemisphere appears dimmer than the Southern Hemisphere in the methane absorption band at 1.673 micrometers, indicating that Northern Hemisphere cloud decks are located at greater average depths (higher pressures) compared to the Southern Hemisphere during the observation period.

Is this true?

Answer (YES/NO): NO